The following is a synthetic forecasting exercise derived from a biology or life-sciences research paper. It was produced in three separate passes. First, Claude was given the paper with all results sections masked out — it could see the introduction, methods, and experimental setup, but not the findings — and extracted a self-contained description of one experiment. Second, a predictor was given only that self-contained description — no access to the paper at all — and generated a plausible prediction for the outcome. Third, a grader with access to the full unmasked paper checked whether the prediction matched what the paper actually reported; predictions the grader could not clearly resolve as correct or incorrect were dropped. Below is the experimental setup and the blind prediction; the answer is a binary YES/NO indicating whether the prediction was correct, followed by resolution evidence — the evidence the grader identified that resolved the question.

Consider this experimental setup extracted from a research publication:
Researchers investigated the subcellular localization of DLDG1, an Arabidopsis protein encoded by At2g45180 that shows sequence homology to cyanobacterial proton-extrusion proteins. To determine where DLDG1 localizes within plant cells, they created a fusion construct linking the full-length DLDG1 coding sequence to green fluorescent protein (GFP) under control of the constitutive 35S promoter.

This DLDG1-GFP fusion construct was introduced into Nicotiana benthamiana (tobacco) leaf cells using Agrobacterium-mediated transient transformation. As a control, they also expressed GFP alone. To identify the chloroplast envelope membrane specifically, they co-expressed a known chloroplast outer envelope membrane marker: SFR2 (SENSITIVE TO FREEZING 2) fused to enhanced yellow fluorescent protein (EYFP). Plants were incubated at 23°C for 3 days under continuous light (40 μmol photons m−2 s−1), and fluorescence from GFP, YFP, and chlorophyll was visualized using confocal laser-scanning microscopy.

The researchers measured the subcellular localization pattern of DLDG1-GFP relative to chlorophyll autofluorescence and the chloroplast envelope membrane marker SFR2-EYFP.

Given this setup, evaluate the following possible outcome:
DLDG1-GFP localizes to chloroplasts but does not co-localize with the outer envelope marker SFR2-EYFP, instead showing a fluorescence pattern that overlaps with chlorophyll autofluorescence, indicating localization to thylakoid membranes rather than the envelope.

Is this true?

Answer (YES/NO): NO